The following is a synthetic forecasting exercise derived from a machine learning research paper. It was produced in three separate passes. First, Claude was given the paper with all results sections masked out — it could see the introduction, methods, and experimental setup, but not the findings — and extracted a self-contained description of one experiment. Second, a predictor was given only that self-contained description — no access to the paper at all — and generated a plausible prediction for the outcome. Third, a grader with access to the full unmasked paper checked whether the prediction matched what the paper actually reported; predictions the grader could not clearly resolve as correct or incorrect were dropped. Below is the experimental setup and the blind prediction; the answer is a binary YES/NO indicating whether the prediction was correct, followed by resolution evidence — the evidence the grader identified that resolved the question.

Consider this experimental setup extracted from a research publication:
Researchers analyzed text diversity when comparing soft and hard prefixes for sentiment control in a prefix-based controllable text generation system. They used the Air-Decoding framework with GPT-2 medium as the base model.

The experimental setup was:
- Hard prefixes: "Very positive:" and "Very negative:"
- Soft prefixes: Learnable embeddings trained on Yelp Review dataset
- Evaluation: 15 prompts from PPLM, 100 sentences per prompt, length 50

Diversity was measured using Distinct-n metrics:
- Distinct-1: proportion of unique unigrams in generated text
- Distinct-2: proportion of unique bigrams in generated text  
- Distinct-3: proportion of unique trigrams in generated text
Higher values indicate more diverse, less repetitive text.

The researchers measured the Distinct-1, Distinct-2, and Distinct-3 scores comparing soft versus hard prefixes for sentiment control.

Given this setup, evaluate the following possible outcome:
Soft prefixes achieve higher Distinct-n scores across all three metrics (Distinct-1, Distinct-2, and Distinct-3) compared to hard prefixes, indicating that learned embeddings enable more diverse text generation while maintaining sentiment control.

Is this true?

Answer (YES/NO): NO